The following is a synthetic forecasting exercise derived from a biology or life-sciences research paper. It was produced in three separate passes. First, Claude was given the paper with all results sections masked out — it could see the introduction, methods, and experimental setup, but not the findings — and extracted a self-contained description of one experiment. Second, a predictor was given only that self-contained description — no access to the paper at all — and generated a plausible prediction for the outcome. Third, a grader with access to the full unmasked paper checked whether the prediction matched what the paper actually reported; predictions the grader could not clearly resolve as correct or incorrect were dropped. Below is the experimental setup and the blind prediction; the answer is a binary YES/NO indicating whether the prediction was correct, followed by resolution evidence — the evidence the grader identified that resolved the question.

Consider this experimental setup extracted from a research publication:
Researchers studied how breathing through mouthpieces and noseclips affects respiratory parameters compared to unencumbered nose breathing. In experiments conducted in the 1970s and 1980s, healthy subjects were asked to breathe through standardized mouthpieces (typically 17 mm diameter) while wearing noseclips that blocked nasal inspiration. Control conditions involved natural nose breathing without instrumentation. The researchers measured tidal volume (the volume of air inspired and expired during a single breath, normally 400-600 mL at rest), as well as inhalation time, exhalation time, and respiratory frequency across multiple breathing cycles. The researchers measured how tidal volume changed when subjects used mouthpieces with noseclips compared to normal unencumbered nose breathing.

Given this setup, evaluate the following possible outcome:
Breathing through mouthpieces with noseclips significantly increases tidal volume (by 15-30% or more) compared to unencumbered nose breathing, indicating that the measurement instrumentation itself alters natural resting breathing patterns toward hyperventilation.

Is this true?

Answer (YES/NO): YES